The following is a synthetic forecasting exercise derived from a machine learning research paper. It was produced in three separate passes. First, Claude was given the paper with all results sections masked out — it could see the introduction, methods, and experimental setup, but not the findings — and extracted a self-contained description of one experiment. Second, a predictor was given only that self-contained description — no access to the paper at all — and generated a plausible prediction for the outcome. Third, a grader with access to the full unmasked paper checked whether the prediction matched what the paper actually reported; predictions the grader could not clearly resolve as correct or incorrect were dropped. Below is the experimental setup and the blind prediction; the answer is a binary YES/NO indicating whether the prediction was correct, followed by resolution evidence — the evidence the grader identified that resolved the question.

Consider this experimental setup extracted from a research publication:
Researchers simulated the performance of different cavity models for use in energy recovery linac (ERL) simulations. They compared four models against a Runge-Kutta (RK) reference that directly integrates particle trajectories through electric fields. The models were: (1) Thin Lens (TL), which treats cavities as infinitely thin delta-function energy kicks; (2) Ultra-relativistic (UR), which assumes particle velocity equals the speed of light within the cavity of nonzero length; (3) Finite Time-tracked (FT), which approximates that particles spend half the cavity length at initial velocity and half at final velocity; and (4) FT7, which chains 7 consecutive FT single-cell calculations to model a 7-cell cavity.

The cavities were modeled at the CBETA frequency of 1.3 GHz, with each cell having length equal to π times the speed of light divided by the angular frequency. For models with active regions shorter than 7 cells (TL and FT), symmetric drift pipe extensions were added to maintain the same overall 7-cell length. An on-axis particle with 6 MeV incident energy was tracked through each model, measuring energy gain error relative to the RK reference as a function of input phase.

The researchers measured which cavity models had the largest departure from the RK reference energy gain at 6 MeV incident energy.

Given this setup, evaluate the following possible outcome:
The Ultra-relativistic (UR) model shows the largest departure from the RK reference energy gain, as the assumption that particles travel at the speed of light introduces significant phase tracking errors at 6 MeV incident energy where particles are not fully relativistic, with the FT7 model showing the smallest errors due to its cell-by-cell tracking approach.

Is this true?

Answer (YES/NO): NO